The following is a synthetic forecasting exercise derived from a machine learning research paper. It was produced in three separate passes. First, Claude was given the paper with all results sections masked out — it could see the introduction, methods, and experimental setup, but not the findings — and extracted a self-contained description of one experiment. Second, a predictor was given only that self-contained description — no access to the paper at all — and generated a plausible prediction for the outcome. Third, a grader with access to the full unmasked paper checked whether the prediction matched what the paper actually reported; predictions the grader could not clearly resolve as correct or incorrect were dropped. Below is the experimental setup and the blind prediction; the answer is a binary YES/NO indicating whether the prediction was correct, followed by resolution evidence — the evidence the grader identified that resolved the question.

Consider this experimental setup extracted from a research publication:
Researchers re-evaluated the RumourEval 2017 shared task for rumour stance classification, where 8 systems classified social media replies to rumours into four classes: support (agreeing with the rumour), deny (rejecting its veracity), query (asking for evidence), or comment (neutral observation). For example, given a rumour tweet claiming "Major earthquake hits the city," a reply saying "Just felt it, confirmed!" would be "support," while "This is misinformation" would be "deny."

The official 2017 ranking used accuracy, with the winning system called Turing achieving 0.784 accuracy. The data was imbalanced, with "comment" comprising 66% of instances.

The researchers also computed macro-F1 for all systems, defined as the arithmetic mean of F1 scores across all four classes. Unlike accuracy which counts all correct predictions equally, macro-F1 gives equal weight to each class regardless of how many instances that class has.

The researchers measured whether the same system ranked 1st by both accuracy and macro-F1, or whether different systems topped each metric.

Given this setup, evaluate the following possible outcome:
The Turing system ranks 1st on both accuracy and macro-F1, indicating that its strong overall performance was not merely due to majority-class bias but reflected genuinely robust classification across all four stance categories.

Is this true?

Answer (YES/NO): NO